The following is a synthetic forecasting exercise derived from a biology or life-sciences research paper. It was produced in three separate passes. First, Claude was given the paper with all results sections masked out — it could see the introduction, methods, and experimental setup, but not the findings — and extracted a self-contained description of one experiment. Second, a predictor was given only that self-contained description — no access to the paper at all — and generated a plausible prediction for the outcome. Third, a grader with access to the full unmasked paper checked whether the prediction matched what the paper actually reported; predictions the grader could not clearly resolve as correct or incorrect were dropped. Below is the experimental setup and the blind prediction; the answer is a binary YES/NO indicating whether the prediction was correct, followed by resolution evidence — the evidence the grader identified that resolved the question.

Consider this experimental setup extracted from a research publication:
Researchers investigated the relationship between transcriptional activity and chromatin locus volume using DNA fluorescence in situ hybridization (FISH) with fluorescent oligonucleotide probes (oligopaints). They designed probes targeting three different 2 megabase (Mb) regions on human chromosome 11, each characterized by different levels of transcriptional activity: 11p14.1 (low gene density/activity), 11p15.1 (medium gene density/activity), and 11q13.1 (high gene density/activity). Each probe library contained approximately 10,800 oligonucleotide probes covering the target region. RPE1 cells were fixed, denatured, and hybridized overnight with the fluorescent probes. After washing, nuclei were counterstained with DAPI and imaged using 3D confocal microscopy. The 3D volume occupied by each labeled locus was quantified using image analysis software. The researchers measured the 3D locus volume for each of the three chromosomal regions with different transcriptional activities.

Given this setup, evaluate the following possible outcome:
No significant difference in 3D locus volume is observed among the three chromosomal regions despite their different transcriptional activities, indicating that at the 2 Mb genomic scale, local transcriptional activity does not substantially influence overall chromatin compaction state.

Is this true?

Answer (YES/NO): NO